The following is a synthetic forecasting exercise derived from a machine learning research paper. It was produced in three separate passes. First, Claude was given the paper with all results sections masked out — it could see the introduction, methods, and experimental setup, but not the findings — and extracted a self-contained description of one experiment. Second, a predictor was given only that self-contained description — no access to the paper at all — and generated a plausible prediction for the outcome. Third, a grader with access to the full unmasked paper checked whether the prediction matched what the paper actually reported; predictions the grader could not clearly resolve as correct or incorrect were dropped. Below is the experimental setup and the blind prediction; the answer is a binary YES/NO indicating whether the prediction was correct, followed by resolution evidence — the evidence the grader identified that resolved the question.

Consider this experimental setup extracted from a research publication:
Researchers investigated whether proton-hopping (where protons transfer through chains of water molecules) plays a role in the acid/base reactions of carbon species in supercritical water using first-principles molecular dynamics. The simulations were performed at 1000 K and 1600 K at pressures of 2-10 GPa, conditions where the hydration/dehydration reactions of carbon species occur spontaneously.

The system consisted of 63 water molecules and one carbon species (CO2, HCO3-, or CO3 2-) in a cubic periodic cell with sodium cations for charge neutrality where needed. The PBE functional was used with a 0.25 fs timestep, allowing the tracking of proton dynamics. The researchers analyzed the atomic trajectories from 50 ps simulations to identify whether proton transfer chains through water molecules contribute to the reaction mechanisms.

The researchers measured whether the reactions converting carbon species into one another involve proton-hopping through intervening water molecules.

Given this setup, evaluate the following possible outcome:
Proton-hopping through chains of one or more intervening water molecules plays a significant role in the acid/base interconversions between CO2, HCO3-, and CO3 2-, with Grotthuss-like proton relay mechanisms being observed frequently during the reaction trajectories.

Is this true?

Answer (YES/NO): YES